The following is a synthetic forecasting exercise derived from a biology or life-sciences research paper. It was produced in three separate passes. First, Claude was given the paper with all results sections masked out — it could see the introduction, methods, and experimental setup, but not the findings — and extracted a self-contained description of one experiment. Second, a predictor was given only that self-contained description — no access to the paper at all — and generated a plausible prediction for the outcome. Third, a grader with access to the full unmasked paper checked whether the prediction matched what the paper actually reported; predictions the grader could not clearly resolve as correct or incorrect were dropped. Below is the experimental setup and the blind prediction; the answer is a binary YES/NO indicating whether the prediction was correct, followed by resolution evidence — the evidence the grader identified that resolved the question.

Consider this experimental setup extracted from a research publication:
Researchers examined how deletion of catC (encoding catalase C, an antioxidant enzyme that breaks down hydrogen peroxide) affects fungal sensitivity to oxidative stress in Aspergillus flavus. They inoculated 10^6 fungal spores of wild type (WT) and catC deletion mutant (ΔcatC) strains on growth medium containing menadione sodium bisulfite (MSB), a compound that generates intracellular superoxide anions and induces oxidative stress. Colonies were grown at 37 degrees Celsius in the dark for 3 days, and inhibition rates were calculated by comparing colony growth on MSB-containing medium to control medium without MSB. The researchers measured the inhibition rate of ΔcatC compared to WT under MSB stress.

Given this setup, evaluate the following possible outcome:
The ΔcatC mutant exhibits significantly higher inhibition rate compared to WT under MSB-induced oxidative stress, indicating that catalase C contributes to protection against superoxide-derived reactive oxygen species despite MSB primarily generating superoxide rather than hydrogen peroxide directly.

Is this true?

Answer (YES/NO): NO